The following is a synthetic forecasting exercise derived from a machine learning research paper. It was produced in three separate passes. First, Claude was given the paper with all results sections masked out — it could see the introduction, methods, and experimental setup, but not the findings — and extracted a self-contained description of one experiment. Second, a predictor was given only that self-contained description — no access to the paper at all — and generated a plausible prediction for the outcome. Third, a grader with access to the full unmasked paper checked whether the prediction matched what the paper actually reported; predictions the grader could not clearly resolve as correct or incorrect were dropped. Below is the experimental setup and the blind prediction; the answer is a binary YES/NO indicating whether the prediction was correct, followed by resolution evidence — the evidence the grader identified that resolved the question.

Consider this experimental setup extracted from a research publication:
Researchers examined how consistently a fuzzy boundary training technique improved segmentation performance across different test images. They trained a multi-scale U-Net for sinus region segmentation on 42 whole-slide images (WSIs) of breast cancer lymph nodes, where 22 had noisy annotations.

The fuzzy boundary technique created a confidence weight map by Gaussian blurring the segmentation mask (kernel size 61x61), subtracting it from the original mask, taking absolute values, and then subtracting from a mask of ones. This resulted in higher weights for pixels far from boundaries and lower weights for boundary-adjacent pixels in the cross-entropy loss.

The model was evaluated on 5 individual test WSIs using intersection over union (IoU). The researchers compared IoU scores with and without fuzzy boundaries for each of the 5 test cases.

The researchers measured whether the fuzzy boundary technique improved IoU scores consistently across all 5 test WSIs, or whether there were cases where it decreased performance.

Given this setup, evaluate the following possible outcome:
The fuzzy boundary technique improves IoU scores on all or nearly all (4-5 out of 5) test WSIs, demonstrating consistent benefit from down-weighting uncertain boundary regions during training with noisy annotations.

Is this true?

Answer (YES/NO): YES